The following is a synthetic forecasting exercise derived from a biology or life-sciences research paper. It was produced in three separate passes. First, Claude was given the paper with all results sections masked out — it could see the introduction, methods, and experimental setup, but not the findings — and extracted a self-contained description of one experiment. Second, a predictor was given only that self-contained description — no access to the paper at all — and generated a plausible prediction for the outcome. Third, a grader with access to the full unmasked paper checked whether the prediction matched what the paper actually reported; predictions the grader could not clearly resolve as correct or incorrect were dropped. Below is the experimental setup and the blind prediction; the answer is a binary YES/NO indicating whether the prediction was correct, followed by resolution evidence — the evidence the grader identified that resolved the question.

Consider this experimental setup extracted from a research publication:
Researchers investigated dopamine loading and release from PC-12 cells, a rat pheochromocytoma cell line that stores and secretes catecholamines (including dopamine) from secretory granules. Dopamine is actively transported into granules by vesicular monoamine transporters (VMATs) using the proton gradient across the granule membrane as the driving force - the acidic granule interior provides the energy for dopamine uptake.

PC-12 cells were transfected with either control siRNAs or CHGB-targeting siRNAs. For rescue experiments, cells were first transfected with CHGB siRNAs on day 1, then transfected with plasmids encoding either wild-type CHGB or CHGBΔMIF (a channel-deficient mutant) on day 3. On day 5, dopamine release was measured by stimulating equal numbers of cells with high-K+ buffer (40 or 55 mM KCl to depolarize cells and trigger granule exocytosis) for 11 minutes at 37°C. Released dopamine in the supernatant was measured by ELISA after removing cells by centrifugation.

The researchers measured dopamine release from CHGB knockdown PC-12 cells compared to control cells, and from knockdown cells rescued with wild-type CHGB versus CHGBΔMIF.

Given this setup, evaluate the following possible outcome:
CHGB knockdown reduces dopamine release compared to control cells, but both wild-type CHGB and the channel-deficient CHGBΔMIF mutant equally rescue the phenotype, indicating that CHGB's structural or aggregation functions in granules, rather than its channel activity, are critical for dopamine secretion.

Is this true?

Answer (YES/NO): NO